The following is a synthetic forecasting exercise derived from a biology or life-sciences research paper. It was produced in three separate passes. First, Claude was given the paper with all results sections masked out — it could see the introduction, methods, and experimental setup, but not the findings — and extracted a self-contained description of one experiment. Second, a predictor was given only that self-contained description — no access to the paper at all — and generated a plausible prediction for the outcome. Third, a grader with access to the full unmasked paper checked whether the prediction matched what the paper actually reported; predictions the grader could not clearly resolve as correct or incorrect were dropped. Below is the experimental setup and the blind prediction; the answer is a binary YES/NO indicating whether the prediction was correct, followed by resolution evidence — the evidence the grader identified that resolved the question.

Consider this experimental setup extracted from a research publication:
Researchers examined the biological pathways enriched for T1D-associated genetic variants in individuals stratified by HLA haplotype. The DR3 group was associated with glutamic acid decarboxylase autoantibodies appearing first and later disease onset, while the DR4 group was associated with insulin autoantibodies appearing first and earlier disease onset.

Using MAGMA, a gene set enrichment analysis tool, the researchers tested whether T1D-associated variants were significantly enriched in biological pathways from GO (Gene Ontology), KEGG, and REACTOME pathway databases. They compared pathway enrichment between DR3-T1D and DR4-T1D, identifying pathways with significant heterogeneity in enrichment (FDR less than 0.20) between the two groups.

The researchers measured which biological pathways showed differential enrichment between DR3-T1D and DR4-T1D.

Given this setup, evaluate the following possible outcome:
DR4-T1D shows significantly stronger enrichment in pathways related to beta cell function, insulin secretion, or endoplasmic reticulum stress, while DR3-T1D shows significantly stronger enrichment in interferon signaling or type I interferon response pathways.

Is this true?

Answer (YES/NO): NO